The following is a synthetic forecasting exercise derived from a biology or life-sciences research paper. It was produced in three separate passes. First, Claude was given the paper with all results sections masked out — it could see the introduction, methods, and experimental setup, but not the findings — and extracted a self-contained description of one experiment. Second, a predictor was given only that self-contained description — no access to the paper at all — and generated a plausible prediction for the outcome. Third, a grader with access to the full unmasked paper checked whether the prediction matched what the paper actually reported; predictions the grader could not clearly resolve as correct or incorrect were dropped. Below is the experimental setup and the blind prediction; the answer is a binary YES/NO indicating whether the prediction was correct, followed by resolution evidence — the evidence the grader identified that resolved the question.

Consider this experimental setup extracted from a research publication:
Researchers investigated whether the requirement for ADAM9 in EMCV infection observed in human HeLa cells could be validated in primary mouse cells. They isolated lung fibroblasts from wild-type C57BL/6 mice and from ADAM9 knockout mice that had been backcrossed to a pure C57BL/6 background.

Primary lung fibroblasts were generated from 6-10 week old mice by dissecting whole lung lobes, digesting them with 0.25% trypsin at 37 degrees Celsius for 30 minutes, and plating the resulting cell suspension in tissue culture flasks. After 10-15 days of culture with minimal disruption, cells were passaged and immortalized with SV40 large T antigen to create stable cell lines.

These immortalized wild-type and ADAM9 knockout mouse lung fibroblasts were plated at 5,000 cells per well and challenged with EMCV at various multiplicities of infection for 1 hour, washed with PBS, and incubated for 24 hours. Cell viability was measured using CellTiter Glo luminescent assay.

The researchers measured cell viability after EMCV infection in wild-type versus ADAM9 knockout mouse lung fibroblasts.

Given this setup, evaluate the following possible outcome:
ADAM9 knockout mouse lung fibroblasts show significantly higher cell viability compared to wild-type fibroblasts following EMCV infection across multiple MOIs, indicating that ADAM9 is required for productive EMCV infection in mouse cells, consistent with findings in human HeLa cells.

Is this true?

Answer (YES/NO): YES